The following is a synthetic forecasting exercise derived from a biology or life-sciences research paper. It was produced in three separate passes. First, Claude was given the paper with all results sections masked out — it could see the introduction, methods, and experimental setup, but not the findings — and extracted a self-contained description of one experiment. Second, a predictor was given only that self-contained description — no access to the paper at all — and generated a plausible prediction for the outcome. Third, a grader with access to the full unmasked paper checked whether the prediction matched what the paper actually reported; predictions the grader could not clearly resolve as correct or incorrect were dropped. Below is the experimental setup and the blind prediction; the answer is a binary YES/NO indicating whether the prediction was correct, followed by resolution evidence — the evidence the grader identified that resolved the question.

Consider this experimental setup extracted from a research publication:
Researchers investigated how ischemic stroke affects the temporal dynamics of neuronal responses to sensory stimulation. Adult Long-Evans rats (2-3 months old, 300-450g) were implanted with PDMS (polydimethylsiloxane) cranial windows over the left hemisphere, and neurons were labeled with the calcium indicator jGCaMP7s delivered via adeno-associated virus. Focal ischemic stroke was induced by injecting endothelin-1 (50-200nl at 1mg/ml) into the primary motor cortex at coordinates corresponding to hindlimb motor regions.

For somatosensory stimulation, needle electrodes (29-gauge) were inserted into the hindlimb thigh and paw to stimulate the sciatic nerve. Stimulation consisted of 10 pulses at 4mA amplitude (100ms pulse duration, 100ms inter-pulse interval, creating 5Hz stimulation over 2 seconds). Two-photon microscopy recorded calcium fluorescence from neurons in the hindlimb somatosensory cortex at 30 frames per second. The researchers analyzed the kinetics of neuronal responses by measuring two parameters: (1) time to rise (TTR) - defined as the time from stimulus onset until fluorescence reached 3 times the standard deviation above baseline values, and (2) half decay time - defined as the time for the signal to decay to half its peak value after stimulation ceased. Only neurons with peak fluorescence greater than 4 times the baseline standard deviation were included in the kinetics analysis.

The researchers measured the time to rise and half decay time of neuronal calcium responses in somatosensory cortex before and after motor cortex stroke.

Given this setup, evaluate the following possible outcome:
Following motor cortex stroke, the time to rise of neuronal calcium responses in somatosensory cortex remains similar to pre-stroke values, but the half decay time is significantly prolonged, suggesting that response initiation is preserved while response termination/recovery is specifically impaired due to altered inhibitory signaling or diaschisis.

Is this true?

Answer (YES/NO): NO